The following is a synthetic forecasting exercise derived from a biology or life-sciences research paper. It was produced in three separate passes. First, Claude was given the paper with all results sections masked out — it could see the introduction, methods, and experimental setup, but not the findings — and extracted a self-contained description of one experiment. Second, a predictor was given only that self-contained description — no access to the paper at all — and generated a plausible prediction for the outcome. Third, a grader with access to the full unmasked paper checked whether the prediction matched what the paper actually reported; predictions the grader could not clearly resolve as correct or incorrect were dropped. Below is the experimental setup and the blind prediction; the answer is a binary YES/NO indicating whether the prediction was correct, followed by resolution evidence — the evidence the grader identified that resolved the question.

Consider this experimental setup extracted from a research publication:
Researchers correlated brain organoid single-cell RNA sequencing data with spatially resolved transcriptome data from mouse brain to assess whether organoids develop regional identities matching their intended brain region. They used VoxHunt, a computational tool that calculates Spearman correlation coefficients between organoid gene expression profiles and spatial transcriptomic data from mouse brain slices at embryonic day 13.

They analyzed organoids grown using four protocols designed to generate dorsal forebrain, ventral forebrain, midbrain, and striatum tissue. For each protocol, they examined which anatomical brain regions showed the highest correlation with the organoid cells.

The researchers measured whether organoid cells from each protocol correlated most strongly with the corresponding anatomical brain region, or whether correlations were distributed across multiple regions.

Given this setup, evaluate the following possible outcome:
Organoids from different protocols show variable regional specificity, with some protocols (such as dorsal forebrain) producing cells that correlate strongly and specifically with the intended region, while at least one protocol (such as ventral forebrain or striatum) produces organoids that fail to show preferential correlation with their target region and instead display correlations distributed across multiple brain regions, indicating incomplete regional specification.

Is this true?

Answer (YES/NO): NO